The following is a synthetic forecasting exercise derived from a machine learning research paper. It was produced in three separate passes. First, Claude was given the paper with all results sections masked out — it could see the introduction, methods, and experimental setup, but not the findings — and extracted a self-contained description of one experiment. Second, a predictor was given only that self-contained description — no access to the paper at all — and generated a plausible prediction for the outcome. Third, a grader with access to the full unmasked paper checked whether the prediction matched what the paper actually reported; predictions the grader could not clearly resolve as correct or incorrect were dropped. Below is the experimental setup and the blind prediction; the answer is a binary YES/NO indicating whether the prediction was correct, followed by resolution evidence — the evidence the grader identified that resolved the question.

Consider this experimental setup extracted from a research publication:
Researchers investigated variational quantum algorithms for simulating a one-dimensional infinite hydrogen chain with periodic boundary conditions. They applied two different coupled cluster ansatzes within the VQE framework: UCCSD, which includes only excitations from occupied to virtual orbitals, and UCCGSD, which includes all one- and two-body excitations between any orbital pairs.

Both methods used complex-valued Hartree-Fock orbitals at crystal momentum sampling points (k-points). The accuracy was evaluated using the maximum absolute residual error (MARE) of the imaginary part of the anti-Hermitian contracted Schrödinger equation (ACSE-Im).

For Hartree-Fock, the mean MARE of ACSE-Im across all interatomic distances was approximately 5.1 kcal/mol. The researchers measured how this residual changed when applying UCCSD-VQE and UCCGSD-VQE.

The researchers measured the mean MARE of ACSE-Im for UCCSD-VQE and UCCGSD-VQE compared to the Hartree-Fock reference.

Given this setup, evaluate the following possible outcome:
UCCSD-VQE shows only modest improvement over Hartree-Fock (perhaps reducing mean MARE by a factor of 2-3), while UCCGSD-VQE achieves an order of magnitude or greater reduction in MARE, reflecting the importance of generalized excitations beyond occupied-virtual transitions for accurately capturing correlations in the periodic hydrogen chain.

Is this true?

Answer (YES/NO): NO